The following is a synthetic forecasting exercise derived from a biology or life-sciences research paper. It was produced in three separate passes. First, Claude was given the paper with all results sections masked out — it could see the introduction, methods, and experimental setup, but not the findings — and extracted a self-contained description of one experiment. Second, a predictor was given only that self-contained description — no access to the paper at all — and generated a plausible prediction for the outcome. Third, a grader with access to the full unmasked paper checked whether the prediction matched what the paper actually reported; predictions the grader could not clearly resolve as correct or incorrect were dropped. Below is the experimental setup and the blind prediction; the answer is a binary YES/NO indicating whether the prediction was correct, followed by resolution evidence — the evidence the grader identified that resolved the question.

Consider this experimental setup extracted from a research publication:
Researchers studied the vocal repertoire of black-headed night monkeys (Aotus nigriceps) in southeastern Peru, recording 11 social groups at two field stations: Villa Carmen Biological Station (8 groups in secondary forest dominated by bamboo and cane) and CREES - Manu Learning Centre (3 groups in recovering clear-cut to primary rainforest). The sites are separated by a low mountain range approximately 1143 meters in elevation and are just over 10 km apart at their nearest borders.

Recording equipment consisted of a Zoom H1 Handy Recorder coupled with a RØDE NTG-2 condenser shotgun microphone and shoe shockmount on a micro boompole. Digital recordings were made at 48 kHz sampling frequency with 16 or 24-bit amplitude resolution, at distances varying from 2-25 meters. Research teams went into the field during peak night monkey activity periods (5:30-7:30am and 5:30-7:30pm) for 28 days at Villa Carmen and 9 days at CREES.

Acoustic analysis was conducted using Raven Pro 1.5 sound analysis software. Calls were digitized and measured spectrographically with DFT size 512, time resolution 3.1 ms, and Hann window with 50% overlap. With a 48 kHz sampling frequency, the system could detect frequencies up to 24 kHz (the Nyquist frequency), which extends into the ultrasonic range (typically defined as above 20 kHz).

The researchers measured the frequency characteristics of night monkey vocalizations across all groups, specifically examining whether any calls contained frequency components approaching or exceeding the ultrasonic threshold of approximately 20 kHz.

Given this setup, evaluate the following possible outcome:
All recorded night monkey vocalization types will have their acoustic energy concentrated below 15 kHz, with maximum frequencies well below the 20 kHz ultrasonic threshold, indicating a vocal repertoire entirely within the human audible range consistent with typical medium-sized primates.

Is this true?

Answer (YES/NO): NO